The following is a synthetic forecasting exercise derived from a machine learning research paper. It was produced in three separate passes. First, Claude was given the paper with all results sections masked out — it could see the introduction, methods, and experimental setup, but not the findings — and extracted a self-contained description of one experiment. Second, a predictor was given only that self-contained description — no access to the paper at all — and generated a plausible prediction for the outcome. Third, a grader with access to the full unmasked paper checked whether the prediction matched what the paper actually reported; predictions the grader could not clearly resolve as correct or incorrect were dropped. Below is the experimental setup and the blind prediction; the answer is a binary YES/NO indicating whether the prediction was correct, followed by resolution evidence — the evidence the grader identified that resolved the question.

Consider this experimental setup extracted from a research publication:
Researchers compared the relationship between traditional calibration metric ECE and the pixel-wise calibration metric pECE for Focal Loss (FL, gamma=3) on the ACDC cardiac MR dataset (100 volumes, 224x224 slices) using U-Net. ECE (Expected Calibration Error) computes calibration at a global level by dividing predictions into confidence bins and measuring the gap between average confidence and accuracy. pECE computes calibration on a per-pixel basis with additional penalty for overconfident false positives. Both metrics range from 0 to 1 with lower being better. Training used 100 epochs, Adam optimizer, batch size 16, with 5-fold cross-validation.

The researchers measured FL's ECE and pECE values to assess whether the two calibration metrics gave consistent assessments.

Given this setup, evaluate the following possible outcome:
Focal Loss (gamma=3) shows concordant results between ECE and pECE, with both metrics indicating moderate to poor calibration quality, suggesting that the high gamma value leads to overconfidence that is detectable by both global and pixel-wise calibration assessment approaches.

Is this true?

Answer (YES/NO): NO